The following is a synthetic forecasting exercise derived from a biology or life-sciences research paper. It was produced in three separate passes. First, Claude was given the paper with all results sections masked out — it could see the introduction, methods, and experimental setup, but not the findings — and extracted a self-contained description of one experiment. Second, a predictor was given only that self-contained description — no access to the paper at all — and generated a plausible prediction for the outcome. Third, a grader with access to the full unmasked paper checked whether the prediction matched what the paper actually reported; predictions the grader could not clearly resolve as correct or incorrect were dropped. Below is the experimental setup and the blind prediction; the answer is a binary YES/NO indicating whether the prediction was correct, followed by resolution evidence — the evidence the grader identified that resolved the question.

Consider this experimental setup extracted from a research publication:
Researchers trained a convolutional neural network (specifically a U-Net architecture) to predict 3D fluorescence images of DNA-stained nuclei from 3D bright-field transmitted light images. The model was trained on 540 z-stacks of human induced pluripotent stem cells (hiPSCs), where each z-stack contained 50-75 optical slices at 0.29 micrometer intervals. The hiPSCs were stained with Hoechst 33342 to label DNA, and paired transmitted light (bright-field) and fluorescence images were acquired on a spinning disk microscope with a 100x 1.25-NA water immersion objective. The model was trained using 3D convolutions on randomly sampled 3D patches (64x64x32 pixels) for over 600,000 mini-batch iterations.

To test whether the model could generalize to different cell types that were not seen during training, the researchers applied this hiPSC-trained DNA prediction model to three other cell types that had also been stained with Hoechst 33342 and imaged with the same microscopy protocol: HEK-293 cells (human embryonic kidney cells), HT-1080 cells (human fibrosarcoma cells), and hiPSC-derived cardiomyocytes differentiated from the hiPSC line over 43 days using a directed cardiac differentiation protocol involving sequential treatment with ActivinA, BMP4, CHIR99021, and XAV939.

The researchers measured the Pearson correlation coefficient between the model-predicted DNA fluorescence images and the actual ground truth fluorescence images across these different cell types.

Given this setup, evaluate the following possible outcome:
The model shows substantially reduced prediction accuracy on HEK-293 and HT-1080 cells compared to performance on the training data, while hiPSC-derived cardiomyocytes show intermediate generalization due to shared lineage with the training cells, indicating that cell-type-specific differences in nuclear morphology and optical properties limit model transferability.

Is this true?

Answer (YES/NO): NO